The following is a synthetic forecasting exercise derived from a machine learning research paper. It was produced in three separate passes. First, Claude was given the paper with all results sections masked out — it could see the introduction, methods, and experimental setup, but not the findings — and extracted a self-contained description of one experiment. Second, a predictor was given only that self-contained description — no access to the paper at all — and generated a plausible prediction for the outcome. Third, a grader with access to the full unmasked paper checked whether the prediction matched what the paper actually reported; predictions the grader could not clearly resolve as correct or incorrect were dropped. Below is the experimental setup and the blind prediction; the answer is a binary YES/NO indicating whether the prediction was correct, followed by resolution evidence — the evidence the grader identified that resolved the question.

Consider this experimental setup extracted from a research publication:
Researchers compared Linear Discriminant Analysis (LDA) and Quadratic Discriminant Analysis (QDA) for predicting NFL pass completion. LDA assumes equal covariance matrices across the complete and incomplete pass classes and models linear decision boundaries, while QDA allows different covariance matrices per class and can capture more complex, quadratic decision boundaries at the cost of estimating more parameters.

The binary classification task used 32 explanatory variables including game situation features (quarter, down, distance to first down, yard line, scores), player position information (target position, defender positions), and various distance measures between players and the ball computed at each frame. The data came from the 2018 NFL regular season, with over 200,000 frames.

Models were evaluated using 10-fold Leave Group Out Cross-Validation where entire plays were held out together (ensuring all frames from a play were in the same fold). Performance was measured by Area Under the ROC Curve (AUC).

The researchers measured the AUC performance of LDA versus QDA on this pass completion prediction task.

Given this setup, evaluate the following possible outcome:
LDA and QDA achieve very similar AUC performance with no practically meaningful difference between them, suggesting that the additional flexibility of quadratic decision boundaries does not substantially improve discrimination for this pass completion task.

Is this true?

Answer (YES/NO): NO